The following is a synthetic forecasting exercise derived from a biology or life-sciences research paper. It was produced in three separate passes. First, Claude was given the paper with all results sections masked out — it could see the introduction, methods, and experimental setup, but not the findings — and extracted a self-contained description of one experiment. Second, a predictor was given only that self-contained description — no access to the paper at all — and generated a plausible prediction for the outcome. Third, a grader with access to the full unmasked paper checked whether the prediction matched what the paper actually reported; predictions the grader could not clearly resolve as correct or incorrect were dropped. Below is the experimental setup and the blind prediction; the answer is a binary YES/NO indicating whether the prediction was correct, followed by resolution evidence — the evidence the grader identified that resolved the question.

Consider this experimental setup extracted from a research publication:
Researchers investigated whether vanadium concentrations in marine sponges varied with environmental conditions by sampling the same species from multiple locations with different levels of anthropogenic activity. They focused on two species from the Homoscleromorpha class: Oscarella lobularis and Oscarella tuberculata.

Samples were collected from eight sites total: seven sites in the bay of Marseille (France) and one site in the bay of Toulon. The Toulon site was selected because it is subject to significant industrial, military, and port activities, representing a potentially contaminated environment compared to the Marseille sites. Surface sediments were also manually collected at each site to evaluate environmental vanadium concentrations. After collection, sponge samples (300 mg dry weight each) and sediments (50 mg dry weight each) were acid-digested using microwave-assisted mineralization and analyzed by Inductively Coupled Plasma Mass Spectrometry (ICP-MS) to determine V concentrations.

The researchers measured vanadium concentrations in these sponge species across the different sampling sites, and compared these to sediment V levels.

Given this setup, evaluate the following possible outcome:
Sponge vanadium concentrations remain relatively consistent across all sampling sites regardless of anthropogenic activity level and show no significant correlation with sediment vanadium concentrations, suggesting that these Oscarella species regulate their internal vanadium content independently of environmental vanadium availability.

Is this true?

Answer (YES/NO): NO